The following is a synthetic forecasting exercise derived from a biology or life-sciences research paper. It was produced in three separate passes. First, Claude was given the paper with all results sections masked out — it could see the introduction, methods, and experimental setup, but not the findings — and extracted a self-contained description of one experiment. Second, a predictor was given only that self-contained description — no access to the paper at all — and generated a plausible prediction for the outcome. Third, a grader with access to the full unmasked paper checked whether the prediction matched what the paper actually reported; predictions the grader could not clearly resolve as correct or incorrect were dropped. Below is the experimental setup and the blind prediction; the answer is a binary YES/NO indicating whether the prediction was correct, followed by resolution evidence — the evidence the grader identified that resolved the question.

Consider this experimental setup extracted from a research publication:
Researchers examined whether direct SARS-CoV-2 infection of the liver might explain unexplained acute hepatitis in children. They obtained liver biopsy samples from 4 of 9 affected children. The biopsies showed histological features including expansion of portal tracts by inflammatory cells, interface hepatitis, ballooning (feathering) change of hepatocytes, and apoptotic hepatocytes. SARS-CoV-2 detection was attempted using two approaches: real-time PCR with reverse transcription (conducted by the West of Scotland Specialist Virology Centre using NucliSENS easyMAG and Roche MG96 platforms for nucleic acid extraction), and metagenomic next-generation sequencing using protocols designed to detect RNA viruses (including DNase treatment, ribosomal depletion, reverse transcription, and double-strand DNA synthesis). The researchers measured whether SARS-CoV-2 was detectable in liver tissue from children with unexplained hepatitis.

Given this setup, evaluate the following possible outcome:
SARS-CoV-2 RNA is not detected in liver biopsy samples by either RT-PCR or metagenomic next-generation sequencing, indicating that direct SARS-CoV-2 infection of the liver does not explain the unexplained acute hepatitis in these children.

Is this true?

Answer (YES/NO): YES